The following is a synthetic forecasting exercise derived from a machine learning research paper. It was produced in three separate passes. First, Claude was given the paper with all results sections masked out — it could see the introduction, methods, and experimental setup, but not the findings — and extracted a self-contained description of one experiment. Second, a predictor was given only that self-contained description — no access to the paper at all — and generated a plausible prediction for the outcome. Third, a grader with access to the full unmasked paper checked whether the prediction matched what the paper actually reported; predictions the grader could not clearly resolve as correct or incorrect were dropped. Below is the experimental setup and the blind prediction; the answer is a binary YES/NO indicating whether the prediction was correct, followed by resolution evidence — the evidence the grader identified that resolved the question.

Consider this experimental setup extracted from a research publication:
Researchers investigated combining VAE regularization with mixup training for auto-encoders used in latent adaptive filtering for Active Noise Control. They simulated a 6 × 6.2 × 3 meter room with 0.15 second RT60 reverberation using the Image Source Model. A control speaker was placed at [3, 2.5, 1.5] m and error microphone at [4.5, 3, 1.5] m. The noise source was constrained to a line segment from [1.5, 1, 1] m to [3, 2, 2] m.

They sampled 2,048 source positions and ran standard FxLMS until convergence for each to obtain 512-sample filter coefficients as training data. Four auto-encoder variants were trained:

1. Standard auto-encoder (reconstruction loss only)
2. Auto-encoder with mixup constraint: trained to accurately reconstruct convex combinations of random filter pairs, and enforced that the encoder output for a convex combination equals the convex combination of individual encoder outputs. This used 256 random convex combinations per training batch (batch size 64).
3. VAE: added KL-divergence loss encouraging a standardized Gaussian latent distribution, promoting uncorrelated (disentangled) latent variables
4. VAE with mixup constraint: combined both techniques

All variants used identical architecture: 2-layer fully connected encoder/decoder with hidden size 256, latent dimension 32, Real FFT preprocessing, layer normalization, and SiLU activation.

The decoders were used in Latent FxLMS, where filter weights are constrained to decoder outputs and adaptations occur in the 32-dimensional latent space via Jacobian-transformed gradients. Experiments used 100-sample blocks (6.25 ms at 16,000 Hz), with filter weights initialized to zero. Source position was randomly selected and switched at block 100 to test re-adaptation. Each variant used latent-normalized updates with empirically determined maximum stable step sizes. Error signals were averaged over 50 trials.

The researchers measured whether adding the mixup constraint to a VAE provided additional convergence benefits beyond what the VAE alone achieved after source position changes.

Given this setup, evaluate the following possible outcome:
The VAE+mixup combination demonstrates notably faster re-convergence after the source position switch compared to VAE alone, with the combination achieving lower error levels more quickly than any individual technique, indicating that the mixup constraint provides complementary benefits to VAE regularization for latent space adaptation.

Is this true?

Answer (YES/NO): NO